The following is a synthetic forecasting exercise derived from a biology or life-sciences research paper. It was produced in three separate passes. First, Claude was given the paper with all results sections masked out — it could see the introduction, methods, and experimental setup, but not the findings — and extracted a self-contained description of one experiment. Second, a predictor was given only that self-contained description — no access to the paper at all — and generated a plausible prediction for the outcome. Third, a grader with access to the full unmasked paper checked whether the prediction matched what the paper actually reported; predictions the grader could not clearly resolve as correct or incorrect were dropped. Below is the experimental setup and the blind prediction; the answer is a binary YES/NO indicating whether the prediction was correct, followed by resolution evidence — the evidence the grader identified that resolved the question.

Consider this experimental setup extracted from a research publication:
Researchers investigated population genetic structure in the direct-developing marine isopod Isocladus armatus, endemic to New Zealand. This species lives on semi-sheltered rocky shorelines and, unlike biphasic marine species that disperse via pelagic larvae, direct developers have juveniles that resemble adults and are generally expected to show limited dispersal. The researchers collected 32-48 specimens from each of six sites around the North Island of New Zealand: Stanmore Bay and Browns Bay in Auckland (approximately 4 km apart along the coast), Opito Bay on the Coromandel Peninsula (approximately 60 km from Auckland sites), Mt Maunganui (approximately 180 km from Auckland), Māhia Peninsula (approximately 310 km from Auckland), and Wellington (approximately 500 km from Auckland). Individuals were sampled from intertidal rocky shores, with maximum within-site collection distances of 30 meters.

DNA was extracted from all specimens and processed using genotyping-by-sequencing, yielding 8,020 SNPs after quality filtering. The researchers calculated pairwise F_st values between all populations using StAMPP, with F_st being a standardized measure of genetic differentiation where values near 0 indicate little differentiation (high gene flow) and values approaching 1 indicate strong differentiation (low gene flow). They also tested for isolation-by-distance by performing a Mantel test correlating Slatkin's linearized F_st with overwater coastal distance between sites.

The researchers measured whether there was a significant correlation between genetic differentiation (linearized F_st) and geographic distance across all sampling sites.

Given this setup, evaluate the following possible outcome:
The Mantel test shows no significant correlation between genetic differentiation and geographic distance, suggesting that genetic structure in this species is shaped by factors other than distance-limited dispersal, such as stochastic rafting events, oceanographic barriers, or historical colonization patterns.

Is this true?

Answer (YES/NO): NO